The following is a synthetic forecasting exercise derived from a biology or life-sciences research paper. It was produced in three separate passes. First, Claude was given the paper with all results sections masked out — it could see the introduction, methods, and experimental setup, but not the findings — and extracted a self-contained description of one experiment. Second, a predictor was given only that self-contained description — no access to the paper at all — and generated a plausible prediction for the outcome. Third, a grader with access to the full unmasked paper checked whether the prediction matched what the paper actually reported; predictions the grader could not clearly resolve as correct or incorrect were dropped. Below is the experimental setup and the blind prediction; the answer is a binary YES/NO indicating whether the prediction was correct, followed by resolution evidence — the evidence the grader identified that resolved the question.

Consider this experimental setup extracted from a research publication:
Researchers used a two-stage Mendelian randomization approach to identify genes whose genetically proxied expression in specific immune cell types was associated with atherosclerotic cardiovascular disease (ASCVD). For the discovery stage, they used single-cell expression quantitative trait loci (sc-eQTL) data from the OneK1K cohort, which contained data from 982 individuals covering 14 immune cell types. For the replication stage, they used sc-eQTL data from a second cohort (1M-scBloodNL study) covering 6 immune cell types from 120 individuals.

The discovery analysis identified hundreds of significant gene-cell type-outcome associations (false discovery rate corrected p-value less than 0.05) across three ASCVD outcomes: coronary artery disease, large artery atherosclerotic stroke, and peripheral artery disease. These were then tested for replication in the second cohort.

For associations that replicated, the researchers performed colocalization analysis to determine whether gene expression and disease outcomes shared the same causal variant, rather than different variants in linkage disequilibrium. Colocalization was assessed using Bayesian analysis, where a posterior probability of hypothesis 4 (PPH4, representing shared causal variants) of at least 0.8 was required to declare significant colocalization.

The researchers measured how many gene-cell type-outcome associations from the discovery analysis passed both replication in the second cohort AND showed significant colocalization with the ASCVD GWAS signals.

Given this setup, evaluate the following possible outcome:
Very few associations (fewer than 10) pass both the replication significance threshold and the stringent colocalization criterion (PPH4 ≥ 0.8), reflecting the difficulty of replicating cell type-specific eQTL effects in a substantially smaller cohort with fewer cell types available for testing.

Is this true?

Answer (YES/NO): NO